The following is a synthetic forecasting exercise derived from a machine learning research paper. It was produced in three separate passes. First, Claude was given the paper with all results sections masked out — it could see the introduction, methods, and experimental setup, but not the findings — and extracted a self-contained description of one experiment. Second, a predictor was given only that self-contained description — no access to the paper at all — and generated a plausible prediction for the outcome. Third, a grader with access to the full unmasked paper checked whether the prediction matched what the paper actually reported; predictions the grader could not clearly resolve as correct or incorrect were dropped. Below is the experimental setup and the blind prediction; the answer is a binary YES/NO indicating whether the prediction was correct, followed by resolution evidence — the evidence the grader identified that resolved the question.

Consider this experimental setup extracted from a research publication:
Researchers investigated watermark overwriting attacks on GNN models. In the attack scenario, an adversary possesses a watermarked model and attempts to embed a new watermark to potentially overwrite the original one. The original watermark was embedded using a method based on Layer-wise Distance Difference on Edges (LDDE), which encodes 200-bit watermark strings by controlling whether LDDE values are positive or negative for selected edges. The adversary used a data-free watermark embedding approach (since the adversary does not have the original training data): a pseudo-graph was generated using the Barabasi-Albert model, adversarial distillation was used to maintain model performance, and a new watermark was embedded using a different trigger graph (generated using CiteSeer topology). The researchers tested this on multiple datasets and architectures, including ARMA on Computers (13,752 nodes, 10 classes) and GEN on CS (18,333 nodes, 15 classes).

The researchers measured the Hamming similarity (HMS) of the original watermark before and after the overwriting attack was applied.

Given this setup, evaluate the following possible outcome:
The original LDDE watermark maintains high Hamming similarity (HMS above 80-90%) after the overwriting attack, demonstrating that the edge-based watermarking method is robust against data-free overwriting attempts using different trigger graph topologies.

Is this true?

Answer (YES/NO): YES